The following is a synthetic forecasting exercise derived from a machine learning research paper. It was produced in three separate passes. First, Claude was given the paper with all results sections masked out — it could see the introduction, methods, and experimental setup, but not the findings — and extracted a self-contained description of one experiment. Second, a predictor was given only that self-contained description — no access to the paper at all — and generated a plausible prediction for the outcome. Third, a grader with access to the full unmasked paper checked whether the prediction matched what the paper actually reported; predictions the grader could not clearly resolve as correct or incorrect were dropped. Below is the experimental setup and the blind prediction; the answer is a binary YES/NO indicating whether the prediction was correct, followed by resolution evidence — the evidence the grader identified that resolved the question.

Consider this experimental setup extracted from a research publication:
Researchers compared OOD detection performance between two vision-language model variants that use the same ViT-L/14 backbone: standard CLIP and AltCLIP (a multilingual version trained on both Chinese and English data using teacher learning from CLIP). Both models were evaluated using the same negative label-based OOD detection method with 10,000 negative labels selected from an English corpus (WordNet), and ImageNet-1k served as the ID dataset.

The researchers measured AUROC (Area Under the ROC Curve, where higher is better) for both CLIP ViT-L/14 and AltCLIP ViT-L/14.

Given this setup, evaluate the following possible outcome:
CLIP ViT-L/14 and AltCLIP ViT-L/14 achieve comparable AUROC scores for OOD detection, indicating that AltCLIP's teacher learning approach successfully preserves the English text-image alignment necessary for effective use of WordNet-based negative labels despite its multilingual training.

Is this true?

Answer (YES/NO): YES